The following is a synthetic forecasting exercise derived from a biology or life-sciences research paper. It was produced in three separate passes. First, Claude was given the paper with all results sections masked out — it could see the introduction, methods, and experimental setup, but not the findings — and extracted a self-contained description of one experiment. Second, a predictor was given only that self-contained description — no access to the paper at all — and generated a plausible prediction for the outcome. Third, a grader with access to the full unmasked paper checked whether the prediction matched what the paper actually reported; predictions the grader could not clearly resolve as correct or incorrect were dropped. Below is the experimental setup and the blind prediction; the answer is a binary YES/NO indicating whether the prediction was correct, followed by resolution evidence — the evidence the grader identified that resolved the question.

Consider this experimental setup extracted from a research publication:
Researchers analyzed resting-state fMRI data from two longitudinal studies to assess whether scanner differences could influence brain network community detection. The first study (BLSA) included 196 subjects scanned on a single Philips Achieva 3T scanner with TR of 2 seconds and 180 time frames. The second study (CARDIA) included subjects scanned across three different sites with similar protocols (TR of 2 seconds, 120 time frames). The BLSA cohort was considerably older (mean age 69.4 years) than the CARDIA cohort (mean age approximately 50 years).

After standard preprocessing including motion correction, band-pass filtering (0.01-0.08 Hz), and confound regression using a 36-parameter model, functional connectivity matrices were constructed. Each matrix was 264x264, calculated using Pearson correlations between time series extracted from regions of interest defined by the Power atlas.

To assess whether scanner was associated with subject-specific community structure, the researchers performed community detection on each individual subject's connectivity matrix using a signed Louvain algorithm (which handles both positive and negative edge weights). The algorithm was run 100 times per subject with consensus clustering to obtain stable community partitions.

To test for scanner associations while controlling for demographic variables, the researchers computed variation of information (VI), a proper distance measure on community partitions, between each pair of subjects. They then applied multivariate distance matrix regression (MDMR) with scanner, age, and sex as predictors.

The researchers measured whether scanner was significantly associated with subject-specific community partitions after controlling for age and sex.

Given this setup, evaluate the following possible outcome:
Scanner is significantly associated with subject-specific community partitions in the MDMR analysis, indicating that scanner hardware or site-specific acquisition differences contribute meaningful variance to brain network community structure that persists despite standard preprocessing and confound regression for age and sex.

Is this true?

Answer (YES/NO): YES